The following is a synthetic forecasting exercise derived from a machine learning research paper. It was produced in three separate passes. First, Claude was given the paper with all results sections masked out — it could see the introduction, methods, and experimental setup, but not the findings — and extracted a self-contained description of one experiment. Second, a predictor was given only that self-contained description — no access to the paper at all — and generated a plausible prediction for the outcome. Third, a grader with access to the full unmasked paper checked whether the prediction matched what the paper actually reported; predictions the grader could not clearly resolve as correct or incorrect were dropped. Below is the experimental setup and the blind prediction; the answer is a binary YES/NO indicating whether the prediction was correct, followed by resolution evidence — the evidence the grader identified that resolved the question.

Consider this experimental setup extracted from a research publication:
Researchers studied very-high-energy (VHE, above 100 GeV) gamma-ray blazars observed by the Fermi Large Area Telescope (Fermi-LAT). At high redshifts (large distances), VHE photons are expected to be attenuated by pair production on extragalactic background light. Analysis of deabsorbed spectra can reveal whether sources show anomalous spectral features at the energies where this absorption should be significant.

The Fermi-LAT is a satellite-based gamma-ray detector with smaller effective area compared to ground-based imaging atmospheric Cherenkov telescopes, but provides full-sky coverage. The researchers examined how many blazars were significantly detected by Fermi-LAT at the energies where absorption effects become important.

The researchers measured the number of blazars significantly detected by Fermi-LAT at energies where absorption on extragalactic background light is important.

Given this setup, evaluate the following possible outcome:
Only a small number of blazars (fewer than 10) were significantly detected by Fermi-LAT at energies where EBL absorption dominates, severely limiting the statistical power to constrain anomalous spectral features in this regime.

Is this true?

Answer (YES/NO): YES